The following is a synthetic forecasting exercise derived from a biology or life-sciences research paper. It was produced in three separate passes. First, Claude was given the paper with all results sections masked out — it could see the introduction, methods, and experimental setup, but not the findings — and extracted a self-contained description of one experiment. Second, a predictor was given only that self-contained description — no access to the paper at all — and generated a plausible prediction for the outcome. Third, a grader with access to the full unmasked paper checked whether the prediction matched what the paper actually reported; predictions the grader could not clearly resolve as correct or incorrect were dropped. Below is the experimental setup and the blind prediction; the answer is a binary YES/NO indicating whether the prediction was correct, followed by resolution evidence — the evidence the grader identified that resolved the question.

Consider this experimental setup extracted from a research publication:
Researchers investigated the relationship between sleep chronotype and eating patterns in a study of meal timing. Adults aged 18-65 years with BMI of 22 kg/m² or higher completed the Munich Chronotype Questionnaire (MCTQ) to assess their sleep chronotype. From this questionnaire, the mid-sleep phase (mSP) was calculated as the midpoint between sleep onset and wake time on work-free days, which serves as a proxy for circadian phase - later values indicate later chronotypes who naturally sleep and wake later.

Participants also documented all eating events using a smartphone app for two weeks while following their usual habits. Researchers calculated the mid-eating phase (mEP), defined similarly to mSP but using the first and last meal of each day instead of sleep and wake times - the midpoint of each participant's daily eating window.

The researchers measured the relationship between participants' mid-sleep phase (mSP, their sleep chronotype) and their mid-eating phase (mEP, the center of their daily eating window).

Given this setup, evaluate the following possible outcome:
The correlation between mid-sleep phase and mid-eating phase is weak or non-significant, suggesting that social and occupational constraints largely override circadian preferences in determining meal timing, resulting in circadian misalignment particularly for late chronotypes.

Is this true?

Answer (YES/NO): NO